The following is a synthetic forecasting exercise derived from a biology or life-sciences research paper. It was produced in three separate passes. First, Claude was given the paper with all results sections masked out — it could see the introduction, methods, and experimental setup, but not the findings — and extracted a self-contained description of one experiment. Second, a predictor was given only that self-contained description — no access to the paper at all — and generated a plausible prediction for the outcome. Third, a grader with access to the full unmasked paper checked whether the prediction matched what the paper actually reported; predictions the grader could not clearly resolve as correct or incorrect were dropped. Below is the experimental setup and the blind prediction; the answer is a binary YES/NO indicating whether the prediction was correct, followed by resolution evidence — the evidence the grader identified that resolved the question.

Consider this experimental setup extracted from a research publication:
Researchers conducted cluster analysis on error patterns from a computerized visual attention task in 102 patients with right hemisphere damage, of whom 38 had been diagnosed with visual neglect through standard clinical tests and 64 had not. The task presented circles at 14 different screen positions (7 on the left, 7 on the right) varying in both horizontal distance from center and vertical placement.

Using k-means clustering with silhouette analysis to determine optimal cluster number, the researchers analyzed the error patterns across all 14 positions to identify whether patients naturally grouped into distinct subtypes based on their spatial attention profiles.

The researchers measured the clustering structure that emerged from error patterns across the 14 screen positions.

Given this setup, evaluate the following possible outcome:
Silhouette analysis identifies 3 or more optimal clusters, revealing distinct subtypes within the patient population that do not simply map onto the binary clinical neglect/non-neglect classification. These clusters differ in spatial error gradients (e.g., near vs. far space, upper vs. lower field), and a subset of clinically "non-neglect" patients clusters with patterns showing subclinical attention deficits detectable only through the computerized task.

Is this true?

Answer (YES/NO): NO